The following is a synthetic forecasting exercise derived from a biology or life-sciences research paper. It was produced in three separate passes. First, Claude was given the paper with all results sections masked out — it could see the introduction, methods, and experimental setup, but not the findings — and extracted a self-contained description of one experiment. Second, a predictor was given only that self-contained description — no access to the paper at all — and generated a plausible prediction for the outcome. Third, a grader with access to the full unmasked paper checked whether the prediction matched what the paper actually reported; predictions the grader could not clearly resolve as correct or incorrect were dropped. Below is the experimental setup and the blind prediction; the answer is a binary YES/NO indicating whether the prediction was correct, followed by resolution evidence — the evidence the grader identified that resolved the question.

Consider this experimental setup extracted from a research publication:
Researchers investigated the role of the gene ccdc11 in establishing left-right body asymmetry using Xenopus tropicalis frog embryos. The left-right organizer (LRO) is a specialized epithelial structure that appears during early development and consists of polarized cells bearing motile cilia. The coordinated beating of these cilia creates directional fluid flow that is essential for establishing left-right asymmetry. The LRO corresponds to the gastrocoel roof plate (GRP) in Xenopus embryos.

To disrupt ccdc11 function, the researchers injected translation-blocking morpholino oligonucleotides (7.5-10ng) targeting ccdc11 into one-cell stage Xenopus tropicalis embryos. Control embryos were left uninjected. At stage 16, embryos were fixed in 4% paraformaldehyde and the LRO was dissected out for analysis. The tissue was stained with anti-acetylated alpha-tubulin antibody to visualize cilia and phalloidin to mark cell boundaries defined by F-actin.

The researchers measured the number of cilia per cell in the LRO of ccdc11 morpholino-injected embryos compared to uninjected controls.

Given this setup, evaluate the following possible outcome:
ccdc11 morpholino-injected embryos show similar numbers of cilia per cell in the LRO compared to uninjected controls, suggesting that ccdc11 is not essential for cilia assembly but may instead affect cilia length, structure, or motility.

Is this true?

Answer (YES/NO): NO